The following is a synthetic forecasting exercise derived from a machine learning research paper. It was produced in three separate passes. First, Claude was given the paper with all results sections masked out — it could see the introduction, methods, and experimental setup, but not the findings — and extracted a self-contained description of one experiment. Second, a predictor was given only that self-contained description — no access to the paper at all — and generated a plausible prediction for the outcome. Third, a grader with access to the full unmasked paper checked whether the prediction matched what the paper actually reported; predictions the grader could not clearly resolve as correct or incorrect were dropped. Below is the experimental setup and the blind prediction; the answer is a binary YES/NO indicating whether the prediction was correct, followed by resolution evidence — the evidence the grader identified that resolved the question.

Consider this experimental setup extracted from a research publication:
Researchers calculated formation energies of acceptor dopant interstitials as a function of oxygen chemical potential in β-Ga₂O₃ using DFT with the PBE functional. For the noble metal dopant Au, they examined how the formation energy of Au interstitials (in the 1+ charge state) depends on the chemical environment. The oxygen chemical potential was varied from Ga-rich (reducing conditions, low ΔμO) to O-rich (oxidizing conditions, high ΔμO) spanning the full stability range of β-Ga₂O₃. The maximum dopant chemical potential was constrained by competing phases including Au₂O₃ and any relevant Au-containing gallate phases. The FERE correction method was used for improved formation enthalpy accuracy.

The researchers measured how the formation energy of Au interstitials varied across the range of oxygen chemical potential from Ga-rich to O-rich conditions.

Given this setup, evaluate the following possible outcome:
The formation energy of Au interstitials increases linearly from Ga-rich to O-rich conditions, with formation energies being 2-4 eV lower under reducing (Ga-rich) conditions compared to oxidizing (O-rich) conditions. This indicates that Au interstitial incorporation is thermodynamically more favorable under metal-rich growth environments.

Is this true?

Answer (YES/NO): NO